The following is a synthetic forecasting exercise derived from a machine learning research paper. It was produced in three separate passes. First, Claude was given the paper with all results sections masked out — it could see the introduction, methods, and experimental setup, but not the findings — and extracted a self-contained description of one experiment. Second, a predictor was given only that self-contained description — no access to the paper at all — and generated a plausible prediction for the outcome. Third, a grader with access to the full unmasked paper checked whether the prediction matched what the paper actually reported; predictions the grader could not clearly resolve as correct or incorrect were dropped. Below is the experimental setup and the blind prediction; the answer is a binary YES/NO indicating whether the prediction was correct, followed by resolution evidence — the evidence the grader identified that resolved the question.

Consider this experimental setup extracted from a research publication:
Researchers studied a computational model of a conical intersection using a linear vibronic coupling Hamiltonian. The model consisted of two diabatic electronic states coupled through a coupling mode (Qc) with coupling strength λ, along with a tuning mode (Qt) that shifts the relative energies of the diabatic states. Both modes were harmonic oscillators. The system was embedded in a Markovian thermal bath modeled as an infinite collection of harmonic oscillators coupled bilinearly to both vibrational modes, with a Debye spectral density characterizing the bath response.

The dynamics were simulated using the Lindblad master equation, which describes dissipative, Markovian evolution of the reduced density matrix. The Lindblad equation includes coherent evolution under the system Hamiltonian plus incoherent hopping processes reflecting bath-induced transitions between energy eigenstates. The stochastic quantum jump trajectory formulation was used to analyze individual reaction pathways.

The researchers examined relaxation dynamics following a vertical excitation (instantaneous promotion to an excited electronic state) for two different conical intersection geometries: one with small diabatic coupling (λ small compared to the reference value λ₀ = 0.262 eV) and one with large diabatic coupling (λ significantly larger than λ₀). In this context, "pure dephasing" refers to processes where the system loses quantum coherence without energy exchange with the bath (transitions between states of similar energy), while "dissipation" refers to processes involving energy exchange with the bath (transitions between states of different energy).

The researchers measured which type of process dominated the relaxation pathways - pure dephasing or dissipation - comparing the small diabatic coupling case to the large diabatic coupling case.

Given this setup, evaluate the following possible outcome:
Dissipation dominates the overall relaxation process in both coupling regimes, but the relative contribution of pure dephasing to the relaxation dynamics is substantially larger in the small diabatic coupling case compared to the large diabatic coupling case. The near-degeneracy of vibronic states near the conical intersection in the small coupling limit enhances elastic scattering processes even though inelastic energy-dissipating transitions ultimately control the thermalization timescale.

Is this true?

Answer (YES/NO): NO